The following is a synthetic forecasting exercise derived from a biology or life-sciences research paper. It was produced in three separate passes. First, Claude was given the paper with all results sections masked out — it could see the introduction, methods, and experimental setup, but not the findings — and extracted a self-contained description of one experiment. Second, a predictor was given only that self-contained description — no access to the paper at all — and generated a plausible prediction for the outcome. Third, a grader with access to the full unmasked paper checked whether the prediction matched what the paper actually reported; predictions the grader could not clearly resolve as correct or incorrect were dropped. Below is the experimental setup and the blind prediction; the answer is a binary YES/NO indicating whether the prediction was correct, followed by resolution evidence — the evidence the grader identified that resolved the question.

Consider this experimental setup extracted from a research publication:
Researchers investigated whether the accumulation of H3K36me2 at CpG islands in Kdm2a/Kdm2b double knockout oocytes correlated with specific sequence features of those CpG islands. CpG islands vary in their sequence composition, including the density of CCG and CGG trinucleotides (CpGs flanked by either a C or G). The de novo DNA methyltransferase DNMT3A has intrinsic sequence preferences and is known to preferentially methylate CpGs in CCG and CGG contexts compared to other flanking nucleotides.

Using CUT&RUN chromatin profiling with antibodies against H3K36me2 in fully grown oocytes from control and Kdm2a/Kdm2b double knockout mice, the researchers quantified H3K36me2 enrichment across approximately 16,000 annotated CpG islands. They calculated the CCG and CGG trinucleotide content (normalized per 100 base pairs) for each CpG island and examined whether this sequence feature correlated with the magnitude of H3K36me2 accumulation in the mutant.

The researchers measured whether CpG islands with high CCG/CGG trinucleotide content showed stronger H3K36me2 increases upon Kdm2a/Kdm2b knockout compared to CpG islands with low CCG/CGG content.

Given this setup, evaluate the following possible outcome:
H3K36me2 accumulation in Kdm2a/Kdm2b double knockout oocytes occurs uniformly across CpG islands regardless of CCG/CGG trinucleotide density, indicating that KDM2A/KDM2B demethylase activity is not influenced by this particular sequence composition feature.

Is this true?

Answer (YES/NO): NO